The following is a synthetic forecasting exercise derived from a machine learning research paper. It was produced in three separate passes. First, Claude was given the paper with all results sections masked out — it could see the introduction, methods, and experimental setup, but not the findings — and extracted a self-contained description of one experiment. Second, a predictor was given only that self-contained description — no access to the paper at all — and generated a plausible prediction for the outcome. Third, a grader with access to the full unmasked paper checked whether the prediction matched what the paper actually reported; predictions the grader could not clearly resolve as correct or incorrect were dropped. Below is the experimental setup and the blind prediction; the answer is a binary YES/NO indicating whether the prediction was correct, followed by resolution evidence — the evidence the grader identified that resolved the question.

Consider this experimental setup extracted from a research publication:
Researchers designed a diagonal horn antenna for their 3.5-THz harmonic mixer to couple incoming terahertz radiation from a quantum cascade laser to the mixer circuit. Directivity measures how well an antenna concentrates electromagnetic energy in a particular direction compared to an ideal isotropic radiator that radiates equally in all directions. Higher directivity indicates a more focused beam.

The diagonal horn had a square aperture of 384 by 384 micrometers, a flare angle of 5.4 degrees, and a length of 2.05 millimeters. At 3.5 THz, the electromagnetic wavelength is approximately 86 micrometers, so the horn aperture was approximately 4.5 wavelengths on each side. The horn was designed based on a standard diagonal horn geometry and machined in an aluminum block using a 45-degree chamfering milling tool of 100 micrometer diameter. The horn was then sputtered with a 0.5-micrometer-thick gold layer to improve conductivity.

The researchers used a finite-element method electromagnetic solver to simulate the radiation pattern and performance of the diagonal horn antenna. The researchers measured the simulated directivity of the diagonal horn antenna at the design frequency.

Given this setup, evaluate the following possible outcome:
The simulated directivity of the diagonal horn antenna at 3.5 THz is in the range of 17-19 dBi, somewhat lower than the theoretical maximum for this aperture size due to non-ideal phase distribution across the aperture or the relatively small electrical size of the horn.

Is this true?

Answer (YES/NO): NO